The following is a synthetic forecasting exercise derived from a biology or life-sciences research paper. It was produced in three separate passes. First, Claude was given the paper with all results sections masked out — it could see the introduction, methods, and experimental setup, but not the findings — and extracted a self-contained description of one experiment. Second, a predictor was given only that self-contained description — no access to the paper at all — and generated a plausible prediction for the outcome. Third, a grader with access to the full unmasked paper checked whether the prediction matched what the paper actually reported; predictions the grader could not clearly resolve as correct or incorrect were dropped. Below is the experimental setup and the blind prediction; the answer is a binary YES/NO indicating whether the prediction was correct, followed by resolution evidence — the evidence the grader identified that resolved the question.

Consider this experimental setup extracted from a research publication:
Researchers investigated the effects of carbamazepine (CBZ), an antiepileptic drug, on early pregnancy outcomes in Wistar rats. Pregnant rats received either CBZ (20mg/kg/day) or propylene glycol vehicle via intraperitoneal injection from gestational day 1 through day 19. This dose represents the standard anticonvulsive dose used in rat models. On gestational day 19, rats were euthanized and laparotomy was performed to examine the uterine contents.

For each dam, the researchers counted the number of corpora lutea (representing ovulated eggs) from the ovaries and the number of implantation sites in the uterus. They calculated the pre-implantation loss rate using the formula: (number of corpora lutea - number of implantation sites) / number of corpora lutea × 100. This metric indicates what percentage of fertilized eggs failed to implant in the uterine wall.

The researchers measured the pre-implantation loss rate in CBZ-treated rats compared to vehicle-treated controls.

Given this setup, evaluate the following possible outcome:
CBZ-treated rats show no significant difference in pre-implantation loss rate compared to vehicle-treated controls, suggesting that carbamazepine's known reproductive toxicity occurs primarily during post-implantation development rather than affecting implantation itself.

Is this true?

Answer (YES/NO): NO